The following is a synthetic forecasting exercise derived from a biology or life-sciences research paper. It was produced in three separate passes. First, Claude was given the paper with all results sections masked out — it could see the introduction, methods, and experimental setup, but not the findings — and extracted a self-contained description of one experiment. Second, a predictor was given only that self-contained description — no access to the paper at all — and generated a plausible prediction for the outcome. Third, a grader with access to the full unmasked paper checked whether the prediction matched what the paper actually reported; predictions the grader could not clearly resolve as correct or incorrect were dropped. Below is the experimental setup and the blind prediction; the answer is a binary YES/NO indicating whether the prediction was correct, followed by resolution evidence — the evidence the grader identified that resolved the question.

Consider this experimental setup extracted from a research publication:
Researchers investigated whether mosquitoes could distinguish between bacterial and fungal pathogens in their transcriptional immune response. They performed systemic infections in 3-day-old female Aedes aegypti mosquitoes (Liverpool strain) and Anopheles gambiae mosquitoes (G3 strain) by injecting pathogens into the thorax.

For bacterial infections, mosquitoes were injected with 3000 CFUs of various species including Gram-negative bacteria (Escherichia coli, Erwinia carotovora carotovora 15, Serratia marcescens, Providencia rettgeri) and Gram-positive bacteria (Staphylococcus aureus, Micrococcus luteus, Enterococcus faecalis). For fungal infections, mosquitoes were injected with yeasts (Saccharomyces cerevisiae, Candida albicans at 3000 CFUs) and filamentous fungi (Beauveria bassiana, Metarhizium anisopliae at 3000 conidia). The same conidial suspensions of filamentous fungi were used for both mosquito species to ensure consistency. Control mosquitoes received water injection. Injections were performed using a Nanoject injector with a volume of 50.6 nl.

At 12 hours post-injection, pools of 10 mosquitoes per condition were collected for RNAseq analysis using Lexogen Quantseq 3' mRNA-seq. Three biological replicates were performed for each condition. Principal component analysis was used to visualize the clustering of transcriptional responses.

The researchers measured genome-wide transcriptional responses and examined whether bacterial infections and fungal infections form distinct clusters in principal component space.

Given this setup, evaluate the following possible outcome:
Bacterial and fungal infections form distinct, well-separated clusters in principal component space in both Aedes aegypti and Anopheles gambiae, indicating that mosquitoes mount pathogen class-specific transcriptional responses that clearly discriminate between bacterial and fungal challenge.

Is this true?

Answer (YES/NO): NO